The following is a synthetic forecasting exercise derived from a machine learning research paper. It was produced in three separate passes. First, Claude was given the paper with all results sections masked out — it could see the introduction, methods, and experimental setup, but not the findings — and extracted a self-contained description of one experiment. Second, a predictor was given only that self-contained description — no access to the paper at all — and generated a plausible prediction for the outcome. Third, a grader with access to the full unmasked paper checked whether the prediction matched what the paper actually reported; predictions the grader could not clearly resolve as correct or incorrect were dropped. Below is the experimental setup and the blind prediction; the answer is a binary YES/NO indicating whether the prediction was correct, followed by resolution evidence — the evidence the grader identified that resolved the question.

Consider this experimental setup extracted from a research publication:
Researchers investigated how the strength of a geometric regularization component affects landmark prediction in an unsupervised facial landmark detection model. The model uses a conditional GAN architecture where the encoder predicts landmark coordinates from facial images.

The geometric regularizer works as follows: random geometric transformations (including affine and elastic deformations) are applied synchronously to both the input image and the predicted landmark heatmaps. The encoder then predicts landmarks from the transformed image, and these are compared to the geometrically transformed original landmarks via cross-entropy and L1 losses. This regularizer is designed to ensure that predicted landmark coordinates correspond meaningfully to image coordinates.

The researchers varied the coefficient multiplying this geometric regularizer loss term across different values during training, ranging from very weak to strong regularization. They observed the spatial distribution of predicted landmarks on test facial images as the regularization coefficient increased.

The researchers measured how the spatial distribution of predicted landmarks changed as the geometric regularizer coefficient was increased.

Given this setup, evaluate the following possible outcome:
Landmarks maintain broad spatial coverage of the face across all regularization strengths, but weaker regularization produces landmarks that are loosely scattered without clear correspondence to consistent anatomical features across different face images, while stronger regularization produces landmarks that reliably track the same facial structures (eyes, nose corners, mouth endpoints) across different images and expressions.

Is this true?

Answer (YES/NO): NO